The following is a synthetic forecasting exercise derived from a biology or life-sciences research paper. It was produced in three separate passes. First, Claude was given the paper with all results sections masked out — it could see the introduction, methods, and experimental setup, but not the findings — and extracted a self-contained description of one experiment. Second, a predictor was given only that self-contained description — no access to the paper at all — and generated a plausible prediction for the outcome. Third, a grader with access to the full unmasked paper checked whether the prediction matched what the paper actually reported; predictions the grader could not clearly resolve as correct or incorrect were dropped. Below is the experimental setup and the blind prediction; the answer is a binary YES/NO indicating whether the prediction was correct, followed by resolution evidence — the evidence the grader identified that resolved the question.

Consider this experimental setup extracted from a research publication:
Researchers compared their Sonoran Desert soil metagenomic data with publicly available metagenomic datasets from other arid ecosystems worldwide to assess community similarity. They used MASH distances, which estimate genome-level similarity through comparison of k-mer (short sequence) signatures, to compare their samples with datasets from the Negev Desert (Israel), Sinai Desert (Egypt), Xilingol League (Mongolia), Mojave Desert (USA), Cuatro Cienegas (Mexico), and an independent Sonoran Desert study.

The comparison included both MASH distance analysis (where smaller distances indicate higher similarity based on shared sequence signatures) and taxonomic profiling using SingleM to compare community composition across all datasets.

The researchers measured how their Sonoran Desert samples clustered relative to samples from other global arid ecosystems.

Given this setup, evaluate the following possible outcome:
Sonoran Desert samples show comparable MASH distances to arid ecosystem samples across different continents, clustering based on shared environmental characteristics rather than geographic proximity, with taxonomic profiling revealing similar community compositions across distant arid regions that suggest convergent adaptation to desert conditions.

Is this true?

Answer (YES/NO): NO